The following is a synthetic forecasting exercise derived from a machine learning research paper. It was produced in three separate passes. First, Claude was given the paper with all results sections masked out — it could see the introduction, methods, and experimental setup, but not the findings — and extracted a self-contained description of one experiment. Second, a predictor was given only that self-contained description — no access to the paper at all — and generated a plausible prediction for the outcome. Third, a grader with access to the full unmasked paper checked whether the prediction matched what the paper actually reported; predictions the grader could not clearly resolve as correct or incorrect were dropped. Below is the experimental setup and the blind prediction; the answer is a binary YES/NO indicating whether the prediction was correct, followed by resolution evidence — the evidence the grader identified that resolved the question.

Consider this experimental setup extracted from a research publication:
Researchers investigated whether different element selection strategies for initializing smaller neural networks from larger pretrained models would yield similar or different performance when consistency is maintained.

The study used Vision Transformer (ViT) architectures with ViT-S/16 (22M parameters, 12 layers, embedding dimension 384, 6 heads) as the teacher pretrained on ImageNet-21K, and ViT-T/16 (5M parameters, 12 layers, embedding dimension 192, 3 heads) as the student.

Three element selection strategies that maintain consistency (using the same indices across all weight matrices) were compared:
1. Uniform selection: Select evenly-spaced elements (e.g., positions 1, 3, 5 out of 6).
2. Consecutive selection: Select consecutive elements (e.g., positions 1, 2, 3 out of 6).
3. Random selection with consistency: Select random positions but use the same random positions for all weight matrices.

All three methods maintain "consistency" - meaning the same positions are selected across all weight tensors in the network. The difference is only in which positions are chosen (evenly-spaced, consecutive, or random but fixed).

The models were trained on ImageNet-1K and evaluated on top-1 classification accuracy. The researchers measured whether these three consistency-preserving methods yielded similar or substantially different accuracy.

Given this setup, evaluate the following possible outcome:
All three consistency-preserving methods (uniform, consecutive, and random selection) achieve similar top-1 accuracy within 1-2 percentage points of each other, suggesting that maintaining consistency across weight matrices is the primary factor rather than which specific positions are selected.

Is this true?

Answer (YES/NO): YES